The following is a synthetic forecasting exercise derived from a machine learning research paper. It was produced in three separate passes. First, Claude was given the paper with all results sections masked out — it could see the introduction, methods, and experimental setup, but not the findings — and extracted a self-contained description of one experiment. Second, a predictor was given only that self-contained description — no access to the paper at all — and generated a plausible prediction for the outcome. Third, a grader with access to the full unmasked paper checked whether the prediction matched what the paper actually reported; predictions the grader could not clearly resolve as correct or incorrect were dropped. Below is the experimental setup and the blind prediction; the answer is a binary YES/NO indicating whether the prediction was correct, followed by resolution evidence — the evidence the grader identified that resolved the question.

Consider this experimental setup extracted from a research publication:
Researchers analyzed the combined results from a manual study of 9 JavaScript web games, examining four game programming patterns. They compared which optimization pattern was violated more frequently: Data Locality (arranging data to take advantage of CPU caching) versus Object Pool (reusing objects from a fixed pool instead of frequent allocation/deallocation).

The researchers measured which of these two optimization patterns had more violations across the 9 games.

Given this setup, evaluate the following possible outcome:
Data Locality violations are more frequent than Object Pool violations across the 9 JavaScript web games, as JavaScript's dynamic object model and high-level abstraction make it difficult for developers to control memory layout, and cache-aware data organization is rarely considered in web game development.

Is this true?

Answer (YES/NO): YES